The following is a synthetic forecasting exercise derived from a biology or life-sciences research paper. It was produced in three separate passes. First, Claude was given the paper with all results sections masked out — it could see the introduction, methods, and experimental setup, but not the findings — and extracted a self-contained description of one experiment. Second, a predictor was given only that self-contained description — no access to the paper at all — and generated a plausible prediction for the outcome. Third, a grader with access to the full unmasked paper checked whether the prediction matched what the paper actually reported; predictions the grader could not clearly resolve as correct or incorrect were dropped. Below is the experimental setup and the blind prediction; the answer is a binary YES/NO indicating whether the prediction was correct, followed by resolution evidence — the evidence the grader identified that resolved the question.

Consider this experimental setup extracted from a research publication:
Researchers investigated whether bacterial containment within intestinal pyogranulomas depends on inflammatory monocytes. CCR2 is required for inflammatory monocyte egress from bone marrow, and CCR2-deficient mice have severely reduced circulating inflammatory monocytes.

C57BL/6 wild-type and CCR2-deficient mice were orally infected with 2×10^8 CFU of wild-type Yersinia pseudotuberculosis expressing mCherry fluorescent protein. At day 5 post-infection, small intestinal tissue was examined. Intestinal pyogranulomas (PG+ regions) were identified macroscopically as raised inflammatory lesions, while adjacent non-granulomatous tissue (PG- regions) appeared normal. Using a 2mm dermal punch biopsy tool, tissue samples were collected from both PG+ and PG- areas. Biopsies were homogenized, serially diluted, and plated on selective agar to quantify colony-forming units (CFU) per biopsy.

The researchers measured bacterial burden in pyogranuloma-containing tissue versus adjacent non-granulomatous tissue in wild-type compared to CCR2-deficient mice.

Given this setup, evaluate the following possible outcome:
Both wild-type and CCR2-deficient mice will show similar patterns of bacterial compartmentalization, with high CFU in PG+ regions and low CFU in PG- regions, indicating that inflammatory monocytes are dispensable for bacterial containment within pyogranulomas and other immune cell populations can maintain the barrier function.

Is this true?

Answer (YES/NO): NO